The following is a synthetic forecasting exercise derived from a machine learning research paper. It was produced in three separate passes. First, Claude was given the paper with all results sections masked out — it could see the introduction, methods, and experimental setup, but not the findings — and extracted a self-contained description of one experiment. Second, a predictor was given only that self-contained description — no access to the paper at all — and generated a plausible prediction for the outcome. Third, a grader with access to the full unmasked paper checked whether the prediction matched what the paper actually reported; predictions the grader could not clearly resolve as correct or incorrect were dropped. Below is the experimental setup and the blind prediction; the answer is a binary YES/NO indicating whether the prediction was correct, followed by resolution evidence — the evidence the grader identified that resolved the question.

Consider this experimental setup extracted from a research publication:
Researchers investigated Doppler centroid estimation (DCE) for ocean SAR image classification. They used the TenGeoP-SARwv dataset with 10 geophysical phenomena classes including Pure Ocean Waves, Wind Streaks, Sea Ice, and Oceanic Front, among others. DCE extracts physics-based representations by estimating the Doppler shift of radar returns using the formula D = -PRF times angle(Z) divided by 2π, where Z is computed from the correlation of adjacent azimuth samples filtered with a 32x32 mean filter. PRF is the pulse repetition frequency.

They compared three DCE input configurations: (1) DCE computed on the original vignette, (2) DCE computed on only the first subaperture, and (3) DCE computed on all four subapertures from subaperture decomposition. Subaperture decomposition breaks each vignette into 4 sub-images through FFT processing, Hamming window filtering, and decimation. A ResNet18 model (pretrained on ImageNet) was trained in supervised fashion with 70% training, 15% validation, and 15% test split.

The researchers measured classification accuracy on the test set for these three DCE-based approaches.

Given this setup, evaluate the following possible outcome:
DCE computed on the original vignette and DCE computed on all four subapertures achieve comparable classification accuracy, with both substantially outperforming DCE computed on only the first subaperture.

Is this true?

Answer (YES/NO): NO